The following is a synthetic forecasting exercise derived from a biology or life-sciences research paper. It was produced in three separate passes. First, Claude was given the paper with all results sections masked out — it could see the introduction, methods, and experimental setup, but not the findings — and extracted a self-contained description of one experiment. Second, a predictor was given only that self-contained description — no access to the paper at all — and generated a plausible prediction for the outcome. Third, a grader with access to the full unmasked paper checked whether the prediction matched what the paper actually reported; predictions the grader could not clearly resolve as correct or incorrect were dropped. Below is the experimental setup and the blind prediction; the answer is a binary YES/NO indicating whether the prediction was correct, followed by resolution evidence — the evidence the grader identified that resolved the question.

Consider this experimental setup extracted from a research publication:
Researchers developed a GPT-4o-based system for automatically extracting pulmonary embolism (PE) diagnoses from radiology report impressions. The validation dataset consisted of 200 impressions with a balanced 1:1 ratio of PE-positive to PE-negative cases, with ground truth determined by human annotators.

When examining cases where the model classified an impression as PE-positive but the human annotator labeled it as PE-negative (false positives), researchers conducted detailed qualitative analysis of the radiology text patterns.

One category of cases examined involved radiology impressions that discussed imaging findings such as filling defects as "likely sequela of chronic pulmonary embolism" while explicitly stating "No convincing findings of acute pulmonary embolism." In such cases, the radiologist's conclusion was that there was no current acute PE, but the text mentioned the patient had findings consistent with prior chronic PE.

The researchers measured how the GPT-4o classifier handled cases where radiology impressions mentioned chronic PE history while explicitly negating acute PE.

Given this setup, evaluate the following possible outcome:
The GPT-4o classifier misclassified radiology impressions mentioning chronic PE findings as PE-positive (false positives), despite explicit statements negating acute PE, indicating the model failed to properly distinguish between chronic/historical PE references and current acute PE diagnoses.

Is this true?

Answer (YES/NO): YES